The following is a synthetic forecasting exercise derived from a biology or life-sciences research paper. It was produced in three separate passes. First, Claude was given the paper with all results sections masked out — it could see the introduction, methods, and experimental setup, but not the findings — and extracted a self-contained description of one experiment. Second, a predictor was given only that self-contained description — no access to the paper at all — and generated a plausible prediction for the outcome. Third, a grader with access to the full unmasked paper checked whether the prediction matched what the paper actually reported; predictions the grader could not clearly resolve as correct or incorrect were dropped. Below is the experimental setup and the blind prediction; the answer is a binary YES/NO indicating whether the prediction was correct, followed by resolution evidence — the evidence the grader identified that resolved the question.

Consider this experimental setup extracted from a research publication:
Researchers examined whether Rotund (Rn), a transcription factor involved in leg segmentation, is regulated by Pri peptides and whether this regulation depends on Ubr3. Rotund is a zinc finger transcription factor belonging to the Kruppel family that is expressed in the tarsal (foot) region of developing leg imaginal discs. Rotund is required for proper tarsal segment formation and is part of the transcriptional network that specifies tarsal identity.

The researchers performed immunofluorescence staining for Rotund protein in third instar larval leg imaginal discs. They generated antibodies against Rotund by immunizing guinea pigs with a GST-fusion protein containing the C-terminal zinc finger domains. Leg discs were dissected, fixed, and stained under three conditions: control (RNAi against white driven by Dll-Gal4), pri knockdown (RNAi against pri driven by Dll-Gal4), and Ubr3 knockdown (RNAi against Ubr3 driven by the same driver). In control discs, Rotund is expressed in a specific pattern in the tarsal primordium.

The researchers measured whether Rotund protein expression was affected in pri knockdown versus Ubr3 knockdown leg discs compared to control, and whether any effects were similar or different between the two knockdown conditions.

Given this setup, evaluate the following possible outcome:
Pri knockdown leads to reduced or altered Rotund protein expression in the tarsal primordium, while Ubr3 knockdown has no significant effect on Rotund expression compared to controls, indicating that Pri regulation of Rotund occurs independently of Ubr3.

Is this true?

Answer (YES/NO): YES